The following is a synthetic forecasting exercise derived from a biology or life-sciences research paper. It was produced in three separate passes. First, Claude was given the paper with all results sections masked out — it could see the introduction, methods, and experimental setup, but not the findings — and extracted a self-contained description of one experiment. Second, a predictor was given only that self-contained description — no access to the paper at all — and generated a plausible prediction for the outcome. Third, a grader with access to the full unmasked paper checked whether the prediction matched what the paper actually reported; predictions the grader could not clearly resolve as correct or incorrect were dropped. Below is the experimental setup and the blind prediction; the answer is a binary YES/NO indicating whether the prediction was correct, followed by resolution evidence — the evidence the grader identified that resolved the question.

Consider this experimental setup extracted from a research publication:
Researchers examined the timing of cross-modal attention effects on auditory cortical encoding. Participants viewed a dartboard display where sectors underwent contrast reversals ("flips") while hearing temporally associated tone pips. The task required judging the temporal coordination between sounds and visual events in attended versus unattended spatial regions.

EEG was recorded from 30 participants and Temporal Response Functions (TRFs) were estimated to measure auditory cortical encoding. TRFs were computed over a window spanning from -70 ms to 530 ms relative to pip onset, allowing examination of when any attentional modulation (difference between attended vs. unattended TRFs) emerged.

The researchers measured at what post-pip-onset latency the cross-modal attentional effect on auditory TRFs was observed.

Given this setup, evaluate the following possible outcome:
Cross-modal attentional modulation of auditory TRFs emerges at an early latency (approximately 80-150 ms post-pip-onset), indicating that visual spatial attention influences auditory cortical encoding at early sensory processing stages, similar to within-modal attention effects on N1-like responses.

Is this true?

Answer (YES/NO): NO